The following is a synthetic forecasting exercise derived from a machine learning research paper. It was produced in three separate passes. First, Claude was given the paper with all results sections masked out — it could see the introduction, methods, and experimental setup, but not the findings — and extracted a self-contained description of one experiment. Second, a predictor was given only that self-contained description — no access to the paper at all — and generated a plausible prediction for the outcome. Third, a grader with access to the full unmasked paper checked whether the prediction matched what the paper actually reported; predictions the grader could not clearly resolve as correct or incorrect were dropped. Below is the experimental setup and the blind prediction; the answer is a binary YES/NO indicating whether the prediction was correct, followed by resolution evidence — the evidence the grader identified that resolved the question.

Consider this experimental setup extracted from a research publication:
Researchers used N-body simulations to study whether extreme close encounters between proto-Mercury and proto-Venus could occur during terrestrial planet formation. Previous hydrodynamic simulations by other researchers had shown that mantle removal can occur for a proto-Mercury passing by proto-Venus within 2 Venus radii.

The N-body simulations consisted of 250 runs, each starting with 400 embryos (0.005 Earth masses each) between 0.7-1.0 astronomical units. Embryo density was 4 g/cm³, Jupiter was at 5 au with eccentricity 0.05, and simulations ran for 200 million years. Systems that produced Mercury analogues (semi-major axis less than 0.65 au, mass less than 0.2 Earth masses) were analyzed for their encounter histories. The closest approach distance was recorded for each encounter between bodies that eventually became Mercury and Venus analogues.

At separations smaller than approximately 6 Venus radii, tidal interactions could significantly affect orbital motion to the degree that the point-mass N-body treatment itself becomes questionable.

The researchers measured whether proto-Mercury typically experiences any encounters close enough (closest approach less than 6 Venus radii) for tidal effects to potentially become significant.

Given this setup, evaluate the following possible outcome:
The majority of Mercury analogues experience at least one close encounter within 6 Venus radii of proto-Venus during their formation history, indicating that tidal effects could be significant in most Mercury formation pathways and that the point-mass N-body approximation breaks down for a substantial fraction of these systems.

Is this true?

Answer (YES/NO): YES